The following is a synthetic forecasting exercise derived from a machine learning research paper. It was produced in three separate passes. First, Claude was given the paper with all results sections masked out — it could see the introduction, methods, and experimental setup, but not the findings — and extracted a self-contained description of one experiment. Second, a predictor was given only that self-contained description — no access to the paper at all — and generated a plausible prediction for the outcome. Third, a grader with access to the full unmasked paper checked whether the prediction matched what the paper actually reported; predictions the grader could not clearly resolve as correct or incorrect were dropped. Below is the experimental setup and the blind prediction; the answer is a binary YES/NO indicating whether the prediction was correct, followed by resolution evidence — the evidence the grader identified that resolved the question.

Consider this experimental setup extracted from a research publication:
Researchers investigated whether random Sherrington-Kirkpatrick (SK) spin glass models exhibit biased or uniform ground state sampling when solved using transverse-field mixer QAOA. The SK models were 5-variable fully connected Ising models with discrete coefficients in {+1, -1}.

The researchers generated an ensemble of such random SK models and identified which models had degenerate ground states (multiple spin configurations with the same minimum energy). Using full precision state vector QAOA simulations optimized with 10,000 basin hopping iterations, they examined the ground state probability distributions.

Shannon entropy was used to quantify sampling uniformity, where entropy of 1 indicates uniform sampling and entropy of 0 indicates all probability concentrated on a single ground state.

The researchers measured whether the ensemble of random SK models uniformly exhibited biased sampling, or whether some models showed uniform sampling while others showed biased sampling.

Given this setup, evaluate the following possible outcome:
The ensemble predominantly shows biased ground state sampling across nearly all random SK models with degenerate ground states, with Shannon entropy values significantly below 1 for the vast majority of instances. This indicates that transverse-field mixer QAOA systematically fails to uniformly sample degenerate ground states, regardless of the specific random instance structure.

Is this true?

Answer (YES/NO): NO